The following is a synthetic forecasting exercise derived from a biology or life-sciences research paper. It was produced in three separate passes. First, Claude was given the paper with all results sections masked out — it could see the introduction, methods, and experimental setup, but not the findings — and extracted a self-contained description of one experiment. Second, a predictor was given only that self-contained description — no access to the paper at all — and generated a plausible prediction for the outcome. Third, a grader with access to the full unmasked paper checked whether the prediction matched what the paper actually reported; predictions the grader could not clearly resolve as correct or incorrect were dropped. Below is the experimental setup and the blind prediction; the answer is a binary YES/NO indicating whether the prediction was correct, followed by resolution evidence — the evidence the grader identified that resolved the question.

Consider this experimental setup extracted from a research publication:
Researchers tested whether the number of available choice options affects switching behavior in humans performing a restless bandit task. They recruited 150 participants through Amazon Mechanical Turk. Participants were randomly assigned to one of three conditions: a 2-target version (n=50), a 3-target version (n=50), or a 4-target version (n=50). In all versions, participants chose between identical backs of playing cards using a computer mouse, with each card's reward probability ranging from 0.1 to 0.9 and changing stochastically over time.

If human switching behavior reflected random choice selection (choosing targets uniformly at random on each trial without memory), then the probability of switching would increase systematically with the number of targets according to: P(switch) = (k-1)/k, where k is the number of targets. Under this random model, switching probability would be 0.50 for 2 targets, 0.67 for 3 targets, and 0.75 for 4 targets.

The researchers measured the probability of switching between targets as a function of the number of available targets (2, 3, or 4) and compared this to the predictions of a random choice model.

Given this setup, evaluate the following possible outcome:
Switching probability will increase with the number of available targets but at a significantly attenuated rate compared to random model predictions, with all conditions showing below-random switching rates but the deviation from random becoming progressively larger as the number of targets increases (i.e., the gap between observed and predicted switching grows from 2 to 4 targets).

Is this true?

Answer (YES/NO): NO